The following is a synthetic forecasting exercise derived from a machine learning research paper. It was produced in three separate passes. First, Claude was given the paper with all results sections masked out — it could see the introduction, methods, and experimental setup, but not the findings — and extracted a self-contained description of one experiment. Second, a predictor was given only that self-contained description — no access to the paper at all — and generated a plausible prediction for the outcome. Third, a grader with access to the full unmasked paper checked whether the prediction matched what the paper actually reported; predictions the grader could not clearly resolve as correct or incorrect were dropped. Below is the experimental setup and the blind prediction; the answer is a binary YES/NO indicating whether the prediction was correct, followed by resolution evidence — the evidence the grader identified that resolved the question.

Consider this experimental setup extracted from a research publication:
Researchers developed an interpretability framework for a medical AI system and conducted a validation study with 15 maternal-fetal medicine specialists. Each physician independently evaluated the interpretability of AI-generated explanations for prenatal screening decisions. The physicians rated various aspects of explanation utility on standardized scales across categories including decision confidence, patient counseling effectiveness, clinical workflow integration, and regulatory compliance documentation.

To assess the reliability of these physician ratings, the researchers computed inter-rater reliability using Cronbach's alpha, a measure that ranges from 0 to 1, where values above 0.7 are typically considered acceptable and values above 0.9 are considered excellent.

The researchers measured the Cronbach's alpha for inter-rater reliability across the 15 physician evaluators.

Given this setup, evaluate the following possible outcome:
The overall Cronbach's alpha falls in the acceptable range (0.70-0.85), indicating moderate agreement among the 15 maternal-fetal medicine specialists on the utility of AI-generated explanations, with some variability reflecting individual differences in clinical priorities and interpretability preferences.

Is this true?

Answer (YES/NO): NO